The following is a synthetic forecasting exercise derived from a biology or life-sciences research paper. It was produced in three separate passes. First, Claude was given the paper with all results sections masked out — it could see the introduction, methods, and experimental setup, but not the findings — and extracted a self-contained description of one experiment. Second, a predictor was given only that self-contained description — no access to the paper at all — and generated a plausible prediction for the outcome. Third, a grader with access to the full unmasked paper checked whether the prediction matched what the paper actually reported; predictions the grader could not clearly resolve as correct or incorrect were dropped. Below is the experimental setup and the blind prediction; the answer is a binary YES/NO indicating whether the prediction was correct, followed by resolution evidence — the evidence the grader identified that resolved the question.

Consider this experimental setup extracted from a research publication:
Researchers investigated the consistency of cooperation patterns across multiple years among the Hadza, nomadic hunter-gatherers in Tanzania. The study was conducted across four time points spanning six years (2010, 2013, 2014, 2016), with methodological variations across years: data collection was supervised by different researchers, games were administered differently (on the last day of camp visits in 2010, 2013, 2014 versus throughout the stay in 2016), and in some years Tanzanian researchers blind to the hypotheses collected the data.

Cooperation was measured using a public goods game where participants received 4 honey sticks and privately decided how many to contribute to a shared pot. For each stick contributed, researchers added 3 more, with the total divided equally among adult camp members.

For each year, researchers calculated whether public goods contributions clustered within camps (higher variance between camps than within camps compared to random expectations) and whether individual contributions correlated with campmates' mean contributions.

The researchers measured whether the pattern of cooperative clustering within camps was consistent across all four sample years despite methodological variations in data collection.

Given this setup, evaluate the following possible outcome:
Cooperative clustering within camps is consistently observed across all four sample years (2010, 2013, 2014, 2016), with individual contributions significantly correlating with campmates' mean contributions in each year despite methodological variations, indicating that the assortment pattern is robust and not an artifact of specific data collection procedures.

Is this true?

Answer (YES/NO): YES